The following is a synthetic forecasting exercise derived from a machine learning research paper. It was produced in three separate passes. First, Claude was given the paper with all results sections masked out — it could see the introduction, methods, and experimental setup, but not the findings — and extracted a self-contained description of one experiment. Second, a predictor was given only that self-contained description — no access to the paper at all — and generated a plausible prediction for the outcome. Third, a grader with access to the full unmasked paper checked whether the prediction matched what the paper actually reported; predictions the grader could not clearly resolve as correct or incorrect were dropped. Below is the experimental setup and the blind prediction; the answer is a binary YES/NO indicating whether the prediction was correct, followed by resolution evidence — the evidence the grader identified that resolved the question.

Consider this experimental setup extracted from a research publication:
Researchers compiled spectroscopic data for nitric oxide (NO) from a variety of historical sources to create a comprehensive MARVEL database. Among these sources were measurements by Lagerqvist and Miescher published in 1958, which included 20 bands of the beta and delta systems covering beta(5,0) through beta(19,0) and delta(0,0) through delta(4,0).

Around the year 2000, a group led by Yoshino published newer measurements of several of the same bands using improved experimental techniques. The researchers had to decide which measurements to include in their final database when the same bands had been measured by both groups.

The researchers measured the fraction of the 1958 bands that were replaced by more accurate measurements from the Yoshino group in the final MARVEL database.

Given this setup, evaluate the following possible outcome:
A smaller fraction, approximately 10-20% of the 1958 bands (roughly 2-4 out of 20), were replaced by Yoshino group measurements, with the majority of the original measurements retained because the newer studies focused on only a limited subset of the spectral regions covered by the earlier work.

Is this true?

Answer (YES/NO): NO